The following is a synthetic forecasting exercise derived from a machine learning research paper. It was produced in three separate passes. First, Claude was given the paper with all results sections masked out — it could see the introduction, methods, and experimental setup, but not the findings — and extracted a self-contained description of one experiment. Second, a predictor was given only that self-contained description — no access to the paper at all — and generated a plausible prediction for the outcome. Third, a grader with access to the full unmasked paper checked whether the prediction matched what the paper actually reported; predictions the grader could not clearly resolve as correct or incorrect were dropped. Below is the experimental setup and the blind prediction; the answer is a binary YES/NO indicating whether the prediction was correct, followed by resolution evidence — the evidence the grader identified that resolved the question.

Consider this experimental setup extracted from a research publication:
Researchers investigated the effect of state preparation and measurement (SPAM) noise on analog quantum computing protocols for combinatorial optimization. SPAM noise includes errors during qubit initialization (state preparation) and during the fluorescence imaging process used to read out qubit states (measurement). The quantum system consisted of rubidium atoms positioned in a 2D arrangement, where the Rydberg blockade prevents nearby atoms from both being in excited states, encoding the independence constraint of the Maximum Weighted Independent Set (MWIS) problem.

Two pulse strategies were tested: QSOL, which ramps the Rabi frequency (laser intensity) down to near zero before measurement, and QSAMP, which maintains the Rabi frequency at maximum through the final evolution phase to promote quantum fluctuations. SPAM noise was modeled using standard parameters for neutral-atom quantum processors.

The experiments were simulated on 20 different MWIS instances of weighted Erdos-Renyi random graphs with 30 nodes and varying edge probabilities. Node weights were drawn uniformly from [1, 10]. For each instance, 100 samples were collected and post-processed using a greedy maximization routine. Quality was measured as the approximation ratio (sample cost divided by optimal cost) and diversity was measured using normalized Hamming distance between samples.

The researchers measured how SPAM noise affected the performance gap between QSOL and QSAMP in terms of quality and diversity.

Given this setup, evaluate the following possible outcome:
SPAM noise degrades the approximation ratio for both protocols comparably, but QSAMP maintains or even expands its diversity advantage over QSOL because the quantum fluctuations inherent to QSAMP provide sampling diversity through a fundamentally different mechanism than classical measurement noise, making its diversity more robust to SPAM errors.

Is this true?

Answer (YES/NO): NO